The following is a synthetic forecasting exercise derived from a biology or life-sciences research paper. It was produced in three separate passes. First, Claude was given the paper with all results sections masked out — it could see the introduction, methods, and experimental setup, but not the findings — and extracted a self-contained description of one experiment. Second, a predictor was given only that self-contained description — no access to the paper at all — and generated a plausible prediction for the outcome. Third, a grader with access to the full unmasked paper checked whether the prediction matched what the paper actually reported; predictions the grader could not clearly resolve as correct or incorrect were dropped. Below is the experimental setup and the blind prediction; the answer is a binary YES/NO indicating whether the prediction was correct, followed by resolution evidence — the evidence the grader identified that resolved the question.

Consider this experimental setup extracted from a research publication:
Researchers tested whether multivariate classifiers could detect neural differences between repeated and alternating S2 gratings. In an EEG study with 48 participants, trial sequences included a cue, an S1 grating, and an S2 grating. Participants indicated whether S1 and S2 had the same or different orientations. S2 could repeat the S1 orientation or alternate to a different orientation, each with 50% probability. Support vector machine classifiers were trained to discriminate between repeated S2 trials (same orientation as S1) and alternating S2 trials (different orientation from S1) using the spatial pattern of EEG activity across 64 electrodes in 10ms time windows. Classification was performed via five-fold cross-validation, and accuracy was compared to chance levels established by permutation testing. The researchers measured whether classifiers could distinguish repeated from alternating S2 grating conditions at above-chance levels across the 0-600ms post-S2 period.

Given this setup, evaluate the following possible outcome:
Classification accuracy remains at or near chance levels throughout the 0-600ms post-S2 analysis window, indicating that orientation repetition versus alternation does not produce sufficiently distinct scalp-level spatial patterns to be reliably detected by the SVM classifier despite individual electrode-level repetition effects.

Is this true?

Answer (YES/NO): NO